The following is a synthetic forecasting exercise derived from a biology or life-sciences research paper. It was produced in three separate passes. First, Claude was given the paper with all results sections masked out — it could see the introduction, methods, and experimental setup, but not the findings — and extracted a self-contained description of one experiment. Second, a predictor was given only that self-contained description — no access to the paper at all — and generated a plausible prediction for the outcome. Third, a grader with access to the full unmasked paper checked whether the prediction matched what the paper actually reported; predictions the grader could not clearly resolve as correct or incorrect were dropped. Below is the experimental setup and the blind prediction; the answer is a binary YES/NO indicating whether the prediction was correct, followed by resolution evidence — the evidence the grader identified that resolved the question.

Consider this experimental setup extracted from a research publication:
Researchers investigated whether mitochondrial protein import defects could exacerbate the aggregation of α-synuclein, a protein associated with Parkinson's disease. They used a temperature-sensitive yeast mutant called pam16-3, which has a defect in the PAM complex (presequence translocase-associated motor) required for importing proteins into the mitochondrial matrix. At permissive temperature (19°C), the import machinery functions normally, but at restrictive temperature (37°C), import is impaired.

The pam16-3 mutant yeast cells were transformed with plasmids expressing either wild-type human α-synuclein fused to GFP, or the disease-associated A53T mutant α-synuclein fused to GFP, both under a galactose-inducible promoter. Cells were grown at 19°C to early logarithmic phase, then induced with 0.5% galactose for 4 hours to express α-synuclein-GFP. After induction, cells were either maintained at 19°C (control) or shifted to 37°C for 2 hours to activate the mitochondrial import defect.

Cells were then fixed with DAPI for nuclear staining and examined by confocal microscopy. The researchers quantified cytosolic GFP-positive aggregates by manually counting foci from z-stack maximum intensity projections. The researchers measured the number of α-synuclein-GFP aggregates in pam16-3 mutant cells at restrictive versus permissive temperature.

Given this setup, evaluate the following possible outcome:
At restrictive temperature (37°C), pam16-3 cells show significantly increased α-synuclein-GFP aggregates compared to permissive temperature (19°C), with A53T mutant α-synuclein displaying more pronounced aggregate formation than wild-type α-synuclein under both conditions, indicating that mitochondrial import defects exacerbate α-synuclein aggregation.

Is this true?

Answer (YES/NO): NO